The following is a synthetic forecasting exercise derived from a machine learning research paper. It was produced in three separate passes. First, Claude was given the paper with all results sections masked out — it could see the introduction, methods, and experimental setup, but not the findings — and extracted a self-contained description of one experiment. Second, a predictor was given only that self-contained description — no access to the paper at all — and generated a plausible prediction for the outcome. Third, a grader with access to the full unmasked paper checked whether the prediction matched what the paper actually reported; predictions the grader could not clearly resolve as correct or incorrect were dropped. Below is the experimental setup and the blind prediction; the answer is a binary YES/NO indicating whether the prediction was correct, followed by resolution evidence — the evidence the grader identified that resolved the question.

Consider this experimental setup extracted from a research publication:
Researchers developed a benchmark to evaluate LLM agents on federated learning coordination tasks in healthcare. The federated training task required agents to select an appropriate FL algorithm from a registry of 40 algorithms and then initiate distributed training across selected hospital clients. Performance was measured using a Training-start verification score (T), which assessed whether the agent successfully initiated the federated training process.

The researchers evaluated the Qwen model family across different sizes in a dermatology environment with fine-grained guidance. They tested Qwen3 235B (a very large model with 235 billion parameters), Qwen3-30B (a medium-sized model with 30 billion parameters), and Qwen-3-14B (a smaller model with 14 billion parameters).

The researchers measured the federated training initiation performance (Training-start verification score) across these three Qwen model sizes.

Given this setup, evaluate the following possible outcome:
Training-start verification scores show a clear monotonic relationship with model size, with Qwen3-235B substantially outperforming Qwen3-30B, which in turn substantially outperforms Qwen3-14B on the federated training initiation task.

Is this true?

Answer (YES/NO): NO